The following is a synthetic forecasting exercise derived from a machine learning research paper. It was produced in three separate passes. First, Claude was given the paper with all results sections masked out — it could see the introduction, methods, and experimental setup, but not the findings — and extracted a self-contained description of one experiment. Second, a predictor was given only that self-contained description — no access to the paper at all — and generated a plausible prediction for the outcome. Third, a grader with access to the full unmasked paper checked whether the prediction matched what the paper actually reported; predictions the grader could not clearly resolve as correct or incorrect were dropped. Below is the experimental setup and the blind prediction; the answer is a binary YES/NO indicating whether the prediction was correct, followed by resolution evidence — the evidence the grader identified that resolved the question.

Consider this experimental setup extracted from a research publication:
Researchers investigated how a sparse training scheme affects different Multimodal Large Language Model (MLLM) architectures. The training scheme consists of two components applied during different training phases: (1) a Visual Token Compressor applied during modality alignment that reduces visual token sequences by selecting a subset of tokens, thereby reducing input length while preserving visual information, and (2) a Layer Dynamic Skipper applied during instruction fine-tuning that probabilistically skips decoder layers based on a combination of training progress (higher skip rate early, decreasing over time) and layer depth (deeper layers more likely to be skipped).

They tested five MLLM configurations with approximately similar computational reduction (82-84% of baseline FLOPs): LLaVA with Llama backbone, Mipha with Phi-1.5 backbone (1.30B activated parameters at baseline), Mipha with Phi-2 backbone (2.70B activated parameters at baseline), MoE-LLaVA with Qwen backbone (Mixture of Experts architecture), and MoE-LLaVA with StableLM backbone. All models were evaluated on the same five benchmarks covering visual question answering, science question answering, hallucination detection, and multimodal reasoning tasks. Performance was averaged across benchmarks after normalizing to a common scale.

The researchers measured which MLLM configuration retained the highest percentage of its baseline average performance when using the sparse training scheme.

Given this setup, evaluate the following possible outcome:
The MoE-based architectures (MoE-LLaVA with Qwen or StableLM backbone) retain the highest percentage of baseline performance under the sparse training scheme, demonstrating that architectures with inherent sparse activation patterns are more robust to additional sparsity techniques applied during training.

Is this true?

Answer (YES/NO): NO